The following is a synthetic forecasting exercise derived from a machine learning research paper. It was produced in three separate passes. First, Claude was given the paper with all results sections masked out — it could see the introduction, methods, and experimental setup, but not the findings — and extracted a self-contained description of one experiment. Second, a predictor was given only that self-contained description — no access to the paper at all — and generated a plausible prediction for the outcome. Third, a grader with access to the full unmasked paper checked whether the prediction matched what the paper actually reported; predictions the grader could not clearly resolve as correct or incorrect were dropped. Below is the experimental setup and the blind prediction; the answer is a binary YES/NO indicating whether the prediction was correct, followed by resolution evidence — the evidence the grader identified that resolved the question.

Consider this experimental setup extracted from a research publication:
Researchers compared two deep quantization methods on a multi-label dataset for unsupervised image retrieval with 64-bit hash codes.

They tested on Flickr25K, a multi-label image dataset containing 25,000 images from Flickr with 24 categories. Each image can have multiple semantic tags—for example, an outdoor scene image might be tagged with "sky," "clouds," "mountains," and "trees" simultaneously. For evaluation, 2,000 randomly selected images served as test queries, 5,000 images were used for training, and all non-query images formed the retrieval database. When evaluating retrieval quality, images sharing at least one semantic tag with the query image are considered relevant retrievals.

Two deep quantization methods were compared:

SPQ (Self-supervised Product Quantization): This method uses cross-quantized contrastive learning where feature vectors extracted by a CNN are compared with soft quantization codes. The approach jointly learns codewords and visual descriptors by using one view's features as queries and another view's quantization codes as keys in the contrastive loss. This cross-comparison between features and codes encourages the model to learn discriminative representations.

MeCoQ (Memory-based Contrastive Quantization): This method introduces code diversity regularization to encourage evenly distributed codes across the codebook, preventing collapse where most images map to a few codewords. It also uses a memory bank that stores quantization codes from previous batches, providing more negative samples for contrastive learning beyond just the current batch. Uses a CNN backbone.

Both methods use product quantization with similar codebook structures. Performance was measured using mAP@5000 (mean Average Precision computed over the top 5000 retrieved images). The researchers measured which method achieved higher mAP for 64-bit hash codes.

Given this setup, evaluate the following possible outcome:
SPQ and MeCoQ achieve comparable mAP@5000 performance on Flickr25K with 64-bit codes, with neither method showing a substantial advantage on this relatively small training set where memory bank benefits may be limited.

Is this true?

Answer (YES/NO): NO